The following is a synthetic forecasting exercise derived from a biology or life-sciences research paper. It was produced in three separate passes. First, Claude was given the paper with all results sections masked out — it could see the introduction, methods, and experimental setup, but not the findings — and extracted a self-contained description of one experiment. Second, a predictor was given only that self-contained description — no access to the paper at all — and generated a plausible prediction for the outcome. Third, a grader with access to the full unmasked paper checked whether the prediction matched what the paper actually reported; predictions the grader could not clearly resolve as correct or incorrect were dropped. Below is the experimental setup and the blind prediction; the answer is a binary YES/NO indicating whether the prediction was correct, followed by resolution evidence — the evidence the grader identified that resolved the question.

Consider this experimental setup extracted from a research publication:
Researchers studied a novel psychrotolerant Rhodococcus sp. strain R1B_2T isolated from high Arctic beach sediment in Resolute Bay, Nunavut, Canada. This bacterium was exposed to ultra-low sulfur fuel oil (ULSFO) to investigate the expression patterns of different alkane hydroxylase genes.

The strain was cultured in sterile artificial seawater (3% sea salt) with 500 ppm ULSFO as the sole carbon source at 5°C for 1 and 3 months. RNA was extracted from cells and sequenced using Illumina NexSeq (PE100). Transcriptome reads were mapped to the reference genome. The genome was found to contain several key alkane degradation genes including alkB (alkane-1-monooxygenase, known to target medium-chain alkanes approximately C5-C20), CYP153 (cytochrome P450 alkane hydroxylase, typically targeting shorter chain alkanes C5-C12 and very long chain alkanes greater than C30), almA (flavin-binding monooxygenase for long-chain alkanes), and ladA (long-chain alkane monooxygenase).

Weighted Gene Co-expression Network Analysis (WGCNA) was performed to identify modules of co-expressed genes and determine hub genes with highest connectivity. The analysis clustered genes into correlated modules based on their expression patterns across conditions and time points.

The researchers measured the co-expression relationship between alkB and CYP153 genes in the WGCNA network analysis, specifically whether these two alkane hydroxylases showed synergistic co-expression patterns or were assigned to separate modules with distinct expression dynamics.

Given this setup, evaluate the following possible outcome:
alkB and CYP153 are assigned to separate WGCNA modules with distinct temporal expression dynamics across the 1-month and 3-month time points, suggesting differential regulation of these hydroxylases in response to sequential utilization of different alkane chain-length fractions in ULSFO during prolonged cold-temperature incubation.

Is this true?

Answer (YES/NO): NO